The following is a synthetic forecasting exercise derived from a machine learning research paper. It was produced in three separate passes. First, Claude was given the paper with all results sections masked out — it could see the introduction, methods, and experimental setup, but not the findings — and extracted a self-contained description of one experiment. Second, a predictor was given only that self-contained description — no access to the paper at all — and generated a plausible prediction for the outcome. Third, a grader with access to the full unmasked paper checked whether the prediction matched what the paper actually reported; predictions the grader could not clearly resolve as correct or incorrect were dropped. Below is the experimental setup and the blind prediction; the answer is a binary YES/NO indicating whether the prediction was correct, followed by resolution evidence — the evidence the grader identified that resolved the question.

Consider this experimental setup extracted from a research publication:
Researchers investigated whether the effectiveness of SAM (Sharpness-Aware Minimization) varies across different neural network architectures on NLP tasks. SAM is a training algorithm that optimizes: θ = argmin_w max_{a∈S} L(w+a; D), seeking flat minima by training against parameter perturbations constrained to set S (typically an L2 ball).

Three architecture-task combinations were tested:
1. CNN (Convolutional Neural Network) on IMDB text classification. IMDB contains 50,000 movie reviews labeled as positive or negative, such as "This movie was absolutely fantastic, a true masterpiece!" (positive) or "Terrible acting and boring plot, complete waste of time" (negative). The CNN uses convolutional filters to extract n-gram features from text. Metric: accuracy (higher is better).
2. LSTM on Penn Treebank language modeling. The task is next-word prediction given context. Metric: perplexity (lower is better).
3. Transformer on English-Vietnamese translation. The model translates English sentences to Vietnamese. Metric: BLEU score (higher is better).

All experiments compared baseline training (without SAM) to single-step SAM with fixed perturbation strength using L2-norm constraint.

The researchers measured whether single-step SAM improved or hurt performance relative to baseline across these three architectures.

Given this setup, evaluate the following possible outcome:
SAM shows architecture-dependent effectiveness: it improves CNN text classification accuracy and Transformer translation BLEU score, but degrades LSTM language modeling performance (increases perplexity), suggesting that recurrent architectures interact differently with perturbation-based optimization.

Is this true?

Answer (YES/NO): YES